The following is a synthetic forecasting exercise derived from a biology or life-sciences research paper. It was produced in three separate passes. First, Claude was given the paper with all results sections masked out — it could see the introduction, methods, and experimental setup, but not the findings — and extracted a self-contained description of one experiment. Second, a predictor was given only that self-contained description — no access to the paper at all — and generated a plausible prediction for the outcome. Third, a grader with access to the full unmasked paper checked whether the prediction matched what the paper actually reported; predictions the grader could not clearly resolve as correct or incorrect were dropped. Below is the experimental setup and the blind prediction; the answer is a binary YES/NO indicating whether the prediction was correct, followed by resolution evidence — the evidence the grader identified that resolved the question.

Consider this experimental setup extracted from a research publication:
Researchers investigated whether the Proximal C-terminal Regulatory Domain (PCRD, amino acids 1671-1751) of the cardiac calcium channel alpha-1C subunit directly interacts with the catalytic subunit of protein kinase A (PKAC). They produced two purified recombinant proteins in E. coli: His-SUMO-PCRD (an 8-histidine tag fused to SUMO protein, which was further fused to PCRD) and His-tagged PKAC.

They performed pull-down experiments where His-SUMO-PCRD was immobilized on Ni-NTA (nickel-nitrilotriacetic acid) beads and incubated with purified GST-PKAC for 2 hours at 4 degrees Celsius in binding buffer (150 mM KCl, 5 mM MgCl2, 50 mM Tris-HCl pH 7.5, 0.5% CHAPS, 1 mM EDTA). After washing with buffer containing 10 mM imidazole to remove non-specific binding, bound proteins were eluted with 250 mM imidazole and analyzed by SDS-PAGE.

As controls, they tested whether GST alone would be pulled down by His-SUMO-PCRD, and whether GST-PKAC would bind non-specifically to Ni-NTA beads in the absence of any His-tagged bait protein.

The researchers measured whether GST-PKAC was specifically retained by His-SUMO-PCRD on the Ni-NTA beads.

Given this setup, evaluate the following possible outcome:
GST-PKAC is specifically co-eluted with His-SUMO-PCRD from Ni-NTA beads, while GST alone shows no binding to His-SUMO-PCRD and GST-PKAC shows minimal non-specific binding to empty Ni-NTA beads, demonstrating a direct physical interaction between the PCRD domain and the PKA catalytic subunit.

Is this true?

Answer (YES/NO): YES